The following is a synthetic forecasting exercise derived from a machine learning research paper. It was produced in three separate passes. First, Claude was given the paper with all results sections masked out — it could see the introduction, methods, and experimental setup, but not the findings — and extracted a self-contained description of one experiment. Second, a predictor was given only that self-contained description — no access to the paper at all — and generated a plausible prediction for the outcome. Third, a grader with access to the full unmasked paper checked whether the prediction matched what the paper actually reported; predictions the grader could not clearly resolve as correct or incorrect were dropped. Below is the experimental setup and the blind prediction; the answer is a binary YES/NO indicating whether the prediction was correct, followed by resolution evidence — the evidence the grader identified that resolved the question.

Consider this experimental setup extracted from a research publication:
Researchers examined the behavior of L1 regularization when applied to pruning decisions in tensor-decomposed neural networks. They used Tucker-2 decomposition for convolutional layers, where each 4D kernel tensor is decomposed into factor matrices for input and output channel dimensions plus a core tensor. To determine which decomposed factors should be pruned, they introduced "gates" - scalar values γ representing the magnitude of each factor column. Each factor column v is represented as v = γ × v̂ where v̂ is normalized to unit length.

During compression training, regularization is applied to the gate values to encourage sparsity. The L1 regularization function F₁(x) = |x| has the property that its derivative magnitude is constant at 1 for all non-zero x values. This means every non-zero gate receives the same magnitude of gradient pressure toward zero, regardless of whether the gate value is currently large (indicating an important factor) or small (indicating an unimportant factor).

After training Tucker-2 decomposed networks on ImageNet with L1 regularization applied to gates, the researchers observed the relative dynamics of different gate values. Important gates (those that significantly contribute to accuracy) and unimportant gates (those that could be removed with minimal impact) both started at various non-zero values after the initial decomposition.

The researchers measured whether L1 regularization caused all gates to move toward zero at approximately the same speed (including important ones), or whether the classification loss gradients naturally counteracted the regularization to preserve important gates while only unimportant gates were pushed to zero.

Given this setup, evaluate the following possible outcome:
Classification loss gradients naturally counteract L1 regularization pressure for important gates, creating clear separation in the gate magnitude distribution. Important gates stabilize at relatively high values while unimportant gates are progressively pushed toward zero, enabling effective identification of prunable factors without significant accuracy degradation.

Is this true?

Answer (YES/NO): NO